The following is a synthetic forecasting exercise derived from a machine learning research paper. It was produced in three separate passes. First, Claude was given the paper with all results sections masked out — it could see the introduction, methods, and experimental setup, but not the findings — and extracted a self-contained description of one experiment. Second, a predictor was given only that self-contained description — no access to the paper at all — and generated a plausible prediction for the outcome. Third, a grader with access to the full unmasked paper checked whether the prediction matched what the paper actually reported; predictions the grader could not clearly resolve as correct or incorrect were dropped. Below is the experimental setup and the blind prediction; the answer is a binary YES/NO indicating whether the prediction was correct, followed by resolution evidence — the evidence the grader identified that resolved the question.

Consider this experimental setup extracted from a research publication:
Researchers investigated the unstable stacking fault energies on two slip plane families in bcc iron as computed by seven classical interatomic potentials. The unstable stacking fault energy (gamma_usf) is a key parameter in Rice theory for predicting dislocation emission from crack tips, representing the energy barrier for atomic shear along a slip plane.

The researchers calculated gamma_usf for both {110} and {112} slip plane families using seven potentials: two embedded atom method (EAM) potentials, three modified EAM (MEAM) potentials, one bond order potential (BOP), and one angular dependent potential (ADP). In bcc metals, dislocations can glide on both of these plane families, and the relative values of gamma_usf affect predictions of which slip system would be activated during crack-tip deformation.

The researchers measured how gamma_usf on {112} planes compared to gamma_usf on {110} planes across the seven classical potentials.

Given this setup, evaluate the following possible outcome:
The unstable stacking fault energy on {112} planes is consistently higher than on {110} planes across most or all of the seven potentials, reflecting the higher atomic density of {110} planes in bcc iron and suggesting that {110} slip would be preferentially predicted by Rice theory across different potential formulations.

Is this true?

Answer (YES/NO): YES